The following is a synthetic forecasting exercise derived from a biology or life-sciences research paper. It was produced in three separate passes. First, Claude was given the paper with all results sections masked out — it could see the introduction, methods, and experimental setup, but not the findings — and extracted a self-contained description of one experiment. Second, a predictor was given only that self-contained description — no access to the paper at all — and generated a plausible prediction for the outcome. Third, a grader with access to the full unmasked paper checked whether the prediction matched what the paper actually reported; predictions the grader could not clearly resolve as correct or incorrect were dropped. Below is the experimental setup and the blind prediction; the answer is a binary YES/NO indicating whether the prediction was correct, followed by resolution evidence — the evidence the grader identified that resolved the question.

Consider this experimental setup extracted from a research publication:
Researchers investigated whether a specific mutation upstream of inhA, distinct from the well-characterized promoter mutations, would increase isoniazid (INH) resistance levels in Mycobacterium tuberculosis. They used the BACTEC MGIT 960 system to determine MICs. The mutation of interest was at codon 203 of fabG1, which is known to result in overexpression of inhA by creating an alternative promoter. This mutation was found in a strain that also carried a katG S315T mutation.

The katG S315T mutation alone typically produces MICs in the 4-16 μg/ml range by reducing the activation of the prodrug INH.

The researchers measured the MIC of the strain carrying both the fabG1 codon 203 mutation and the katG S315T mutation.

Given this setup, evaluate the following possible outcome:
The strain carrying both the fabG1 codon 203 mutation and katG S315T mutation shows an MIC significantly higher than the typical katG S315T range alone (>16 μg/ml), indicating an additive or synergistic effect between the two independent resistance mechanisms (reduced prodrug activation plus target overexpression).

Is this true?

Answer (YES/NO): NO